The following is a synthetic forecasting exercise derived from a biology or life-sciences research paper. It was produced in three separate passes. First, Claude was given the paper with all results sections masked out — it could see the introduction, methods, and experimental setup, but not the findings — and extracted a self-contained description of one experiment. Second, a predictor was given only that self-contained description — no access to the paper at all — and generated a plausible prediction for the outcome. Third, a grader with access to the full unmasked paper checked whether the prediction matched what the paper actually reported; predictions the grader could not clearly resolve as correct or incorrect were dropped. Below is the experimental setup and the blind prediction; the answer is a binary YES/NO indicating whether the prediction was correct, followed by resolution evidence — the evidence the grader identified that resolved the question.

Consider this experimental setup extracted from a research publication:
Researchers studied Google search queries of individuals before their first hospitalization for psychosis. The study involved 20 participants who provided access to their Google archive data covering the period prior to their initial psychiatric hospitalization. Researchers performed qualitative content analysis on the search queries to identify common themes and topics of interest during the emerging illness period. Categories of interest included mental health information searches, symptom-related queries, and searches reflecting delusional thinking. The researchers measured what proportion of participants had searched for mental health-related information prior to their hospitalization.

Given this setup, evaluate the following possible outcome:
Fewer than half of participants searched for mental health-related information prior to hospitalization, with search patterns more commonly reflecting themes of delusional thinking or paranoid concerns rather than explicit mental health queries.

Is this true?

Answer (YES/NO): NO